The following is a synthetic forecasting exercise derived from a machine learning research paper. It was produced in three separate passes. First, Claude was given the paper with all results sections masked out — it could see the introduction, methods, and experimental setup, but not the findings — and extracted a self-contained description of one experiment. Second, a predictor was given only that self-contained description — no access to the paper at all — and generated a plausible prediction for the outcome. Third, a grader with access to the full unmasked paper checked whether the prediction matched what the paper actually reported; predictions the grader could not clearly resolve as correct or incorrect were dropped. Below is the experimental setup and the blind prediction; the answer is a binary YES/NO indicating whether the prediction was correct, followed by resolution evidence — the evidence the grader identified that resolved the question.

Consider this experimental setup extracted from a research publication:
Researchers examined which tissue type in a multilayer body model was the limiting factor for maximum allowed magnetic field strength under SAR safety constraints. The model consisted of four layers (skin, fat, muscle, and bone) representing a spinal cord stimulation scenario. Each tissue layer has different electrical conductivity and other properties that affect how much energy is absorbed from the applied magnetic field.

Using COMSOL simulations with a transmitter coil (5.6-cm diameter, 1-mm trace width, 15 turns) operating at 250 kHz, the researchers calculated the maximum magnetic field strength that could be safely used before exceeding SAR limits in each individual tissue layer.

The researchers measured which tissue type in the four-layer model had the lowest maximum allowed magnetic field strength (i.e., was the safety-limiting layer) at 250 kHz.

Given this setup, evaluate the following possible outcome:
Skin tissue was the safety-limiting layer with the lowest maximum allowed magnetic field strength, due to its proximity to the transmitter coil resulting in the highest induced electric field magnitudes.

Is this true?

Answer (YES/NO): NO